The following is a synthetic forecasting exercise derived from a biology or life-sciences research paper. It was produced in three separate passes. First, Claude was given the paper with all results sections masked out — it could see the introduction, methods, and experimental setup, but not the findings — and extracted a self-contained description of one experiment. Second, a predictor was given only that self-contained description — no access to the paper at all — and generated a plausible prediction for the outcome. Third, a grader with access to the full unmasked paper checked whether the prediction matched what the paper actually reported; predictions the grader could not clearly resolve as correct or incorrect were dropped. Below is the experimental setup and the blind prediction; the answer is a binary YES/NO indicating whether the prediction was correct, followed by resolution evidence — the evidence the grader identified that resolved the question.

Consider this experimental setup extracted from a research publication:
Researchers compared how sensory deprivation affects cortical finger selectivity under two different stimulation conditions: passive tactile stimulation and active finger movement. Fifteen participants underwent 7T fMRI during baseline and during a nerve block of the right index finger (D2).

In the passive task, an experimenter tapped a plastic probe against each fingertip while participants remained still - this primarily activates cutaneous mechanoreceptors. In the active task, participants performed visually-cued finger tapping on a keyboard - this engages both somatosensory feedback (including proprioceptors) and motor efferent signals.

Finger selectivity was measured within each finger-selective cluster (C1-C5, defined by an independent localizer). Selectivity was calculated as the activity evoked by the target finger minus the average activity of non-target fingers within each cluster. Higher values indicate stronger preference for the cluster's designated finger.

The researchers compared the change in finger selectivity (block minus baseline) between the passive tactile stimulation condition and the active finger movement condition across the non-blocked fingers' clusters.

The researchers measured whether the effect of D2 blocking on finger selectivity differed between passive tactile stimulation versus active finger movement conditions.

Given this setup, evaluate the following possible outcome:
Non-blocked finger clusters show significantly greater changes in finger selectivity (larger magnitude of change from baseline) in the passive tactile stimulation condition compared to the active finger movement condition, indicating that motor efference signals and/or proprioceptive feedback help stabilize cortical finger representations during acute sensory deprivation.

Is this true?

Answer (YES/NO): NO